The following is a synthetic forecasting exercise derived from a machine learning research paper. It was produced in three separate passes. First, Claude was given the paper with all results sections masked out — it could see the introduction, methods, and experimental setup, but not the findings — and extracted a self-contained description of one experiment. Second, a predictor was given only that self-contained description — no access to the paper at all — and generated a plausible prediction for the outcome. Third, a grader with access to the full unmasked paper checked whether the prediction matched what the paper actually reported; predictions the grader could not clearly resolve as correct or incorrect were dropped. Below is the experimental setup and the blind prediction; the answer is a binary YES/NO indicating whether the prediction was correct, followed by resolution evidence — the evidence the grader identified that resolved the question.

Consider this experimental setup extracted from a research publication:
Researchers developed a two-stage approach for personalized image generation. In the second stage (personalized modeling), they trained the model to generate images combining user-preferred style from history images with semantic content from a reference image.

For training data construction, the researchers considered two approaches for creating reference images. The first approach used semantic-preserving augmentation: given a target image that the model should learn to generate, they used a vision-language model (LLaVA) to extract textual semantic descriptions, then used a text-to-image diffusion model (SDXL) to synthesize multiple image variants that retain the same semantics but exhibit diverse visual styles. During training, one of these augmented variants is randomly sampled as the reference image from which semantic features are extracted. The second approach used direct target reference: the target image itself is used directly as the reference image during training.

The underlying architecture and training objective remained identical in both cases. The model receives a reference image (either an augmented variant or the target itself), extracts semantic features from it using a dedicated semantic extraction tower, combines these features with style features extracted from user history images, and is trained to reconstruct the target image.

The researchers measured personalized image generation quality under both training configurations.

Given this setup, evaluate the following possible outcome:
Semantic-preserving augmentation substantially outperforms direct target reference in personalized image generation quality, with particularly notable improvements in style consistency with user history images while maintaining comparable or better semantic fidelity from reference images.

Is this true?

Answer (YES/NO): NO